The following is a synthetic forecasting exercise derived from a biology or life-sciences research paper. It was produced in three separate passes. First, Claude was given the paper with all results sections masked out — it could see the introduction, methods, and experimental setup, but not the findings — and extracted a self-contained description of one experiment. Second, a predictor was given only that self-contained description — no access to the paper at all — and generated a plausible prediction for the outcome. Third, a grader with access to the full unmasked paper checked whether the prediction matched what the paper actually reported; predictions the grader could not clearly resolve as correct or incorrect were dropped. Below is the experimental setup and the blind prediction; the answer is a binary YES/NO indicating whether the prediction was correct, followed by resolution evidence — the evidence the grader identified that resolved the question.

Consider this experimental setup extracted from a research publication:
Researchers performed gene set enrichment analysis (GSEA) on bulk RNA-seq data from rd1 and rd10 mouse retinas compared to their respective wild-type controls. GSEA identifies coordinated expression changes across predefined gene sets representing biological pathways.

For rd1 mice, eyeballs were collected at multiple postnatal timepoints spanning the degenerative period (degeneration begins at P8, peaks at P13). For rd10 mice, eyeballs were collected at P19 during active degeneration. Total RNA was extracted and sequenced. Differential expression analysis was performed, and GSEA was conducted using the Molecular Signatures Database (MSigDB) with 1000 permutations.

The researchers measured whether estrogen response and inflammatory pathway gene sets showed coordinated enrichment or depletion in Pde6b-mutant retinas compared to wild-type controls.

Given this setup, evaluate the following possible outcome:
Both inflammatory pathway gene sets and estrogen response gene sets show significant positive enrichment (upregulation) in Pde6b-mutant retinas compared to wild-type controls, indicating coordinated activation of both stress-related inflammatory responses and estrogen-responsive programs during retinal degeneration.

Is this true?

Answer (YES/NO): YES